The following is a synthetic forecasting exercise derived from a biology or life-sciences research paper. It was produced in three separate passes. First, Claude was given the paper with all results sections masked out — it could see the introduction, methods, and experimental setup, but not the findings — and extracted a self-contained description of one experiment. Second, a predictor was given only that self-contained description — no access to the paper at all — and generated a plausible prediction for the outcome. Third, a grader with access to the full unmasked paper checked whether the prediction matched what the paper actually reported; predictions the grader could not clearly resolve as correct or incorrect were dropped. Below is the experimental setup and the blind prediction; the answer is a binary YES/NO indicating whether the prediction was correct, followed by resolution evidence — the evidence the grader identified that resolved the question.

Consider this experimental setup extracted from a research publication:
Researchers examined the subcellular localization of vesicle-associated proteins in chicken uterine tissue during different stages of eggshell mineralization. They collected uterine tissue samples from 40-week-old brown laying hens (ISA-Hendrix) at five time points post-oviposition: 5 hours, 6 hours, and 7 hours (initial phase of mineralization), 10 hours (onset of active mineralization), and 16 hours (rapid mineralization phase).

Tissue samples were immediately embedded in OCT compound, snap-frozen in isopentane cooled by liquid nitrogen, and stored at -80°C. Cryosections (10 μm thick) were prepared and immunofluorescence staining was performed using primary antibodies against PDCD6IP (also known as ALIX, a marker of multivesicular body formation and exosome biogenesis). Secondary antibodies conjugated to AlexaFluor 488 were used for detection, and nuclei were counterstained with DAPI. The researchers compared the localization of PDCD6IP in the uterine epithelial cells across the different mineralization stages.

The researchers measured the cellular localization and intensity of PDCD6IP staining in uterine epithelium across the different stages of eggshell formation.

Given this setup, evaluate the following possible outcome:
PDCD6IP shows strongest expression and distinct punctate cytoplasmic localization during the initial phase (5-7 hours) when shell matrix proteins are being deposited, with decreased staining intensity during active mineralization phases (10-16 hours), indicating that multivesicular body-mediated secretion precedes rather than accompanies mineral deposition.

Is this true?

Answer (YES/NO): NO